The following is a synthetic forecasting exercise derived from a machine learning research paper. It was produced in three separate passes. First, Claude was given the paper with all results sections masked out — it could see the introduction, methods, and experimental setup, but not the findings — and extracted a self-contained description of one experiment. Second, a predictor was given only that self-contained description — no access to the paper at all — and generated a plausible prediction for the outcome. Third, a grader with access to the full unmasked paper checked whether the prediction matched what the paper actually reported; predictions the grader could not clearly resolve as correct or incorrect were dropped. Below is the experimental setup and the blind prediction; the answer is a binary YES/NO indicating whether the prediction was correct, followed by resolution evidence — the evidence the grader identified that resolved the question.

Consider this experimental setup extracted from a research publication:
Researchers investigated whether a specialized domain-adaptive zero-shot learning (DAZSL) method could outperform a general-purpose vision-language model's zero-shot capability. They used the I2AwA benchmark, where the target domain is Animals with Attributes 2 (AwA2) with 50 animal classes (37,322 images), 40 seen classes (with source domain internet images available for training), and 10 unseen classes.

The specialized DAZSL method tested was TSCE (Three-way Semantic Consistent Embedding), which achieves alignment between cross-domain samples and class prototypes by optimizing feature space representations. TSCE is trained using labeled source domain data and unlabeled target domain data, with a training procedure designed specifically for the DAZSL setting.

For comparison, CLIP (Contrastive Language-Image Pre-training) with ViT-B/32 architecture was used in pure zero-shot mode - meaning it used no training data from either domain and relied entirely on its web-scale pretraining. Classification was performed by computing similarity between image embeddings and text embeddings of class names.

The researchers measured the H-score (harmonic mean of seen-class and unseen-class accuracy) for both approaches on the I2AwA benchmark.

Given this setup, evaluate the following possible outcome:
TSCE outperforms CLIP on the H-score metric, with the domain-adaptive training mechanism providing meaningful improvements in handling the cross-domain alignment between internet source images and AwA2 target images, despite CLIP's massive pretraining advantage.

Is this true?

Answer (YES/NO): NO